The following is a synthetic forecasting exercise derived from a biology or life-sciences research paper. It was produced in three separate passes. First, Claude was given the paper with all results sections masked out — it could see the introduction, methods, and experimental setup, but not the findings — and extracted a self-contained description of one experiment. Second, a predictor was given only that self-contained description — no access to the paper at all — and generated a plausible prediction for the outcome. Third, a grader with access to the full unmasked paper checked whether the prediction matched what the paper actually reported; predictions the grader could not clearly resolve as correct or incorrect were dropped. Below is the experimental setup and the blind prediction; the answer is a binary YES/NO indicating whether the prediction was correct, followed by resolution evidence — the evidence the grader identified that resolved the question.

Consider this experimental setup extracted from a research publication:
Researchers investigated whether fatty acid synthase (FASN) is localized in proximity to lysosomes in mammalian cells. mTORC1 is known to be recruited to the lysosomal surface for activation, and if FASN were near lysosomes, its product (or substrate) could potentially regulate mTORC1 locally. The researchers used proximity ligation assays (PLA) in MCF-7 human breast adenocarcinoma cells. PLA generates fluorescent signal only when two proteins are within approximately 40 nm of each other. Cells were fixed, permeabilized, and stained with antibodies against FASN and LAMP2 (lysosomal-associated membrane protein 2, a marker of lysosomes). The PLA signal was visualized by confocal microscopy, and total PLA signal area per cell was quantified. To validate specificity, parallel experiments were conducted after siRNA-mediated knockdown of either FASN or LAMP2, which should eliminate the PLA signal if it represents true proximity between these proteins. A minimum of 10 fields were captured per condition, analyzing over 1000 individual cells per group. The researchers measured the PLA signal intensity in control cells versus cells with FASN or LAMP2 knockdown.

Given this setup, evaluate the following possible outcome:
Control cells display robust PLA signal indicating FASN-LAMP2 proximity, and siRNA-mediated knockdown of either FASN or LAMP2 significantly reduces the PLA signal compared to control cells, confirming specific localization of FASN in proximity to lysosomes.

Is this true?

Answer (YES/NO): YES